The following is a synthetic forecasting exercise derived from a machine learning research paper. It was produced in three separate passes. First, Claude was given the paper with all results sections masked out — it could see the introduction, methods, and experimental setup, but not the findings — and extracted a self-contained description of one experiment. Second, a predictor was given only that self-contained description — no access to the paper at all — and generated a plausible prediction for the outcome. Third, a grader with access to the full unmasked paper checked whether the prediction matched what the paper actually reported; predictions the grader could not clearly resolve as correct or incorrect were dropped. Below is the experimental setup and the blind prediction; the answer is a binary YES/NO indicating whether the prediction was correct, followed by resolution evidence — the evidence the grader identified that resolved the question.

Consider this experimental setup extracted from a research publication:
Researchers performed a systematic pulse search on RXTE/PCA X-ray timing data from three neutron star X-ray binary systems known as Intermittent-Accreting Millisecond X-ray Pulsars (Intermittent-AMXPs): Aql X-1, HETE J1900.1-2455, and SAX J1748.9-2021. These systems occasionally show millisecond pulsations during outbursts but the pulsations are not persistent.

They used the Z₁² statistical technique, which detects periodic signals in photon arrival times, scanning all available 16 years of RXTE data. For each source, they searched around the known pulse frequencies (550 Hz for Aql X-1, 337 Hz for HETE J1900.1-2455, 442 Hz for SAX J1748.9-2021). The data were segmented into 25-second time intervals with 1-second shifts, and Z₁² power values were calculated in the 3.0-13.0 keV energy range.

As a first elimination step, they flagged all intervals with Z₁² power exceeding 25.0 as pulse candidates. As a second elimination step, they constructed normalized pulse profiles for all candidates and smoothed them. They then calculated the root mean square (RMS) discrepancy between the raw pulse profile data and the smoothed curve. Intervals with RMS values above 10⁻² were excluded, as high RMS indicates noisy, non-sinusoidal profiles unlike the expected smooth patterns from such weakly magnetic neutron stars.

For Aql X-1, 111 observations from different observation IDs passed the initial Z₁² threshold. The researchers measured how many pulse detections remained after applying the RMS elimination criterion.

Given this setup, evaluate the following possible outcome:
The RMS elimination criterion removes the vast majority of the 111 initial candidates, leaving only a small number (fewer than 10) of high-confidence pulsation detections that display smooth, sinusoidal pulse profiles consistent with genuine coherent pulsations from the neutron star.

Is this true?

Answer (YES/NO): NO